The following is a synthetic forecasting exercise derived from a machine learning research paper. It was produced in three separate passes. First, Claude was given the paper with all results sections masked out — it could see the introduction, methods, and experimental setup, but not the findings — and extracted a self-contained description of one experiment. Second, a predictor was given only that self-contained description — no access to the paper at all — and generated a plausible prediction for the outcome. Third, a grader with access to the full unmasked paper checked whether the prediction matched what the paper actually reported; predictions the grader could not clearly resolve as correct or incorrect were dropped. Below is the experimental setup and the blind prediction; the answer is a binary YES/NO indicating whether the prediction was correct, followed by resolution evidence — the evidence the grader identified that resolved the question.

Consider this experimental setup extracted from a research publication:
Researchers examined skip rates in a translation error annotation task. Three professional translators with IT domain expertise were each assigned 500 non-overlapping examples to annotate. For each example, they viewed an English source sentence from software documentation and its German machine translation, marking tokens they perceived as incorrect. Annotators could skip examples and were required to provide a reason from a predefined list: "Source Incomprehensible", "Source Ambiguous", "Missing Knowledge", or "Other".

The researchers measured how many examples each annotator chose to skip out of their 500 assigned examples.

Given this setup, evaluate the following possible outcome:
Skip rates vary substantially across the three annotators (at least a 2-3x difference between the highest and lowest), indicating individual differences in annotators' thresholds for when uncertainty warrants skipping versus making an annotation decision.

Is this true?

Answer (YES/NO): YES